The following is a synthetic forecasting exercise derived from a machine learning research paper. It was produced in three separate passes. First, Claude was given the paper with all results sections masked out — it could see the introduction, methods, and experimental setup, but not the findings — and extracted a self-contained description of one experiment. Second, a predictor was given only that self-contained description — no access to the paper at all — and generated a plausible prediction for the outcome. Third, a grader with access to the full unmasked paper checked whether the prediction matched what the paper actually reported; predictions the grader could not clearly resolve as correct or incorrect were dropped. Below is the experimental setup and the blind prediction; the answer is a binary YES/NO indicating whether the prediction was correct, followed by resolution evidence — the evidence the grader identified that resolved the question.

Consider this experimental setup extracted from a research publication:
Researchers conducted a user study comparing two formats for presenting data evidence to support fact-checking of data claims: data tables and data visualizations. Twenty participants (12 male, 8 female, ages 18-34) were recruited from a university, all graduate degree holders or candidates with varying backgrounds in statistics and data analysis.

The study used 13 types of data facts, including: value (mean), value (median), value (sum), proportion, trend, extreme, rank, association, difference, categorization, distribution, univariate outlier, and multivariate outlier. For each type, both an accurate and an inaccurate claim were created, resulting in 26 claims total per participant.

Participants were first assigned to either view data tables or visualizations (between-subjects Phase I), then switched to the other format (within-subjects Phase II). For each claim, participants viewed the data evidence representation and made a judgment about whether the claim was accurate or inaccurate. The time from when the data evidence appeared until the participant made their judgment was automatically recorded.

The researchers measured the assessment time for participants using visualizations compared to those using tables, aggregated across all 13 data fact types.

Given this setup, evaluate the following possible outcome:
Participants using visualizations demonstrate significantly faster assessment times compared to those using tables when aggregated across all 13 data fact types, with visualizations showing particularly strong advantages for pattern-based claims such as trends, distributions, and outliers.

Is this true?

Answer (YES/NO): YES